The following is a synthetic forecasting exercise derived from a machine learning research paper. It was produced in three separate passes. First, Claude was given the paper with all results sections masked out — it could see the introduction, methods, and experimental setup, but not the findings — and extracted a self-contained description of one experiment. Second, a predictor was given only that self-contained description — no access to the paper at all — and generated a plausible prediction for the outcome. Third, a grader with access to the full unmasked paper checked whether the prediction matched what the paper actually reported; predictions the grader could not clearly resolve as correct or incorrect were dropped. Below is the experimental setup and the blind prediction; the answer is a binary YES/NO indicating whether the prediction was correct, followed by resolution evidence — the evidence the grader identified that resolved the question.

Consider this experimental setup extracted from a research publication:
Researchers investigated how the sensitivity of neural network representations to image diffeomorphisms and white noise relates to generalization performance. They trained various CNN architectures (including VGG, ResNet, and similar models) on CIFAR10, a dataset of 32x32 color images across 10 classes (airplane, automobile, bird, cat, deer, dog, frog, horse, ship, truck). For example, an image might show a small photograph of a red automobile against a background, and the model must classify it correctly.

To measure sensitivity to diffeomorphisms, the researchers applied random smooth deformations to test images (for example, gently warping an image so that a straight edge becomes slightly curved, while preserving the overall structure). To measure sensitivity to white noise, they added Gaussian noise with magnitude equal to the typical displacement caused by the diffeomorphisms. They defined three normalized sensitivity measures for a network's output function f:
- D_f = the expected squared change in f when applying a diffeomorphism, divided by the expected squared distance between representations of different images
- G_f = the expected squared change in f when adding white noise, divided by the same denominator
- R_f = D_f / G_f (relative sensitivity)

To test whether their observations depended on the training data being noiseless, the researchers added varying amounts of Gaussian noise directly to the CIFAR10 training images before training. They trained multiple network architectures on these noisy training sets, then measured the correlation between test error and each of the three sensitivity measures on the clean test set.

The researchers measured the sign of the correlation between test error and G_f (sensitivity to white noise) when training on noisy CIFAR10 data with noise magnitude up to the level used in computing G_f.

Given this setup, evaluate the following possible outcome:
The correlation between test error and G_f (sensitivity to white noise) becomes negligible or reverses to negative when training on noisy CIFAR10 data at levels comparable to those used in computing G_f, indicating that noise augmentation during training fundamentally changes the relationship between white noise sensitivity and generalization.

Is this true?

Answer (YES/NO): NO